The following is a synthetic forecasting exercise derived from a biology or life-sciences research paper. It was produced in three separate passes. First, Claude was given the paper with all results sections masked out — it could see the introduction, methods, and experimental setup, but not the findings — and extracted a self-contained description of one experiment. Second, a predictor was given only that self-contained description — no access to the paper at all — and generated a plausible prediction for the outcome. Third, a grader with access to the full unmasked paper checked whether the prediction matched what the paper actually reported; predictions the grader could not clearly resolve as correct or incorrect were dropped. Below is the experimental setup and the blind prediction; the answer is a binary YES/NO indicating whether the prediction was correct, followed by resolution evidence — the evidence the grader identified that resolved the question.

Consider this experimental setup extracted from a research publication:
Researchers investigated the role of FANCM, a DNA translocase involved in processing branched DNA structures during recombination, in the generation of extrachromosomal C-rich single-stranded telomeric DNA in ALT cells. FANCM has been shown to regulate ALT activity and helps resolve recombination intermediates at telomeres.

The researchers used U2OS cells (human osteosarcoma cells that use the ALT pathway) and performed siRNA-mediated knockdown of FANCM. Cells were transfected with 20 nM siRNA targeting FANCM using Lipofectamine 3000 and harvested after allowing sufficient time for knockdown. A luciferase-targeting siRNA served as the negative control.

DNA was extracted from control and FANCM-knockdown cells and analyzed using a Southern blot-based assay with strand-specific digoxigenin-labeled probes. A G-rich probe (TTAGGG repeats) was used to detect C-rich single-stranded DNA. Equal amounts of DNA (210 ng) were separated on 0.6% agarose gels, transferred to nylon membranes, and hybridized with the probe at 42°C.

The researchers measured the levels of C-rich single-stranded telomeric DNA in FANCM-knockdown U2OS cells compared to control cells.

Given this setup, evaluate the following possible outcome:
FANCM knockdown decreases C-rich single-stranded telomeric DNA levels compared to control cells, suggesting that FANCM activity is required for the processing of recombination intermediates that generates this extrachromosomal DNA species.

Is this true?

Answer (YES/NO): NO